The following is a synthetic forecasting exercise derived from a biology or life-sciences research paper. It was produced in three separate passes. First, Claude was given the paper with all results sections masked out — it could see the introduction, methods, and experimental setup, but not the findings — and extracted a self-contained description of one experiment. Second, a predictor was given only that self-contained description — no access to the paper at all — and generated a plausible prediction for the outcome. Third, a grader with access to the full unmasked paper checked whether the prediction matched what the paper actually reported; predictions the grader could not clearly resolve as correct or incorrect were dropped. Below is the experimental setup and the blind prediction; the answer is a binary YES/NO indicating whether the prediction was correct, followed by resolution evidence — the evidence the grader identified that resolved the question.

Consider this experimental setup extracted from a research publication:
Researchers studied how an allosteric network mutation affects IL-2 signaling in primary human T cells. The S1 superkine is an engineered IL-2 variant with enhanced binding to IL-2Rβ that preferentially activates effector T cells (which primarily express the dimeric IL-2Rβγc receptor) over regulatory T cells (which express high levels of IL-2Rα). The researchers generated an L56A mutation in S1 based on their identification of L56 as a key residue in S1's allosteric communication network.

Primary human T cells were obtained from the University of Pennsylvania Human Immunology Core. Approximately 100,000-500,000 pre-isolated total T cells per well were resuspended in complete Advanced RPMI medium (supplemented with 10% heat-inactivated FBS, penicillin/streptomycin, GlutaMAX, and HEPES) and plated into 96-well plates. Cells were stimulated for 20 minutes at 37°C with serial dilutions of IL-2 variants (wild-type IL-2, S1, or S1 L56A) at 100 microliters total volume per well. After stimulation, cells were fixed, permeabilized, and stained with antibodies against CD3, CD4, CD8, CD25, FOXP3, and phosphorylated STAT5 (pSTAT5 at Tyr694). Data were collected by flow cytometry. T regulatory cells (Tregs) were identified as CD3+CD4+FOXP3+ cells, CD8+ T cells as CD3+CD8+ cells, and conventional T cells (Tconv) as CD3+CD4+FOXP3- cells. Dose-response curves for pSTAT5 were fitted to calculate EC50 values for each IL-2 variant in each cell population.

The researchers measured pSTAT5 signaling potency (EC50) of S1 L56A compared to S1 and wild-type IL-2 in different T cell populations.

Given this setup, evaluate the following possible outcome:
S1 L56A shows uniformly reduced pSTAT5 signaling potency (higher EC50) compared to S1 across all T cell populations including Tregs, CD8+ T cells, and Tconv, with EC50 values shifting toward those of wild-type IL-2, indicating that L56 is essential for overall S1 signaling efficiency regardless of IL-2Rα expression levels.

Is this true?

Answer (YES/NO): NO